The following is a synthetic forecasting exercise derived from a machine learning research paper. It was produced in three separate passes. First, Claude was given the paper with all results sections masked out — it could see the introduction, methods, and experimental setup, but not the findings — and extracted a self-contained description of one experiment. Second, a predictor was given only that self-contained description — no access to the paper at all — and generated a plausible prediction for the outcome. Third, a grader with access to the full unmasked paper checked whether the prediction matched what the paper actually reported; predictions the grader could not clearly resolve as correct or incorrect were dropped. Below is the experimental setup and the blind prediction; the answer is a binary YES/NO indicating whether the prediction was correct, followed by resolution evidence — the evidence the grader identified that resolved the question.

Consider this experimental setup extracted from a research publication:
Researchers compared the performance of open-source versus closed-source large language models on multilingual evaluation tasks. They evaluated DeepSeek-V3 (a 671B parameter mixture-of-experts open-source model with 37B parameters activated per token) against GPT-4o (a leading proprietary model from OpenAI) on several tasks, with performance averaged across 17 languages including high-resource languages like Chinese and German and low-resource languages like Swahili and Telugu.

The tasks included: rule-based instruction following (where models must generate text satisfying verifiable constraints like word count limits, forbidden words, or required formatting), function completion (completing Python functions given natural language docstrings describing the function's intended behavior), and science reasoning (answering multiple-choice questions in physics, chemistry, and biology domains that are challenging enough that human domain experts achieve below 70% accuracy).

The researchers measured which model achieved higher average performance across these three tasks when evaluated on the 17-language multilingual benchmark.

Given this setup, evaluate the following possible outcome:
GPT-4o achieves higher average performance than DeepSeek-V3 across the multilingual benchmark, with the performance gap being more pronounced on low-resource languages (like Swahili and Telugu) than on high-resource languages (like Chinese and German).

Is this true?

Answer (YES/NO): NO